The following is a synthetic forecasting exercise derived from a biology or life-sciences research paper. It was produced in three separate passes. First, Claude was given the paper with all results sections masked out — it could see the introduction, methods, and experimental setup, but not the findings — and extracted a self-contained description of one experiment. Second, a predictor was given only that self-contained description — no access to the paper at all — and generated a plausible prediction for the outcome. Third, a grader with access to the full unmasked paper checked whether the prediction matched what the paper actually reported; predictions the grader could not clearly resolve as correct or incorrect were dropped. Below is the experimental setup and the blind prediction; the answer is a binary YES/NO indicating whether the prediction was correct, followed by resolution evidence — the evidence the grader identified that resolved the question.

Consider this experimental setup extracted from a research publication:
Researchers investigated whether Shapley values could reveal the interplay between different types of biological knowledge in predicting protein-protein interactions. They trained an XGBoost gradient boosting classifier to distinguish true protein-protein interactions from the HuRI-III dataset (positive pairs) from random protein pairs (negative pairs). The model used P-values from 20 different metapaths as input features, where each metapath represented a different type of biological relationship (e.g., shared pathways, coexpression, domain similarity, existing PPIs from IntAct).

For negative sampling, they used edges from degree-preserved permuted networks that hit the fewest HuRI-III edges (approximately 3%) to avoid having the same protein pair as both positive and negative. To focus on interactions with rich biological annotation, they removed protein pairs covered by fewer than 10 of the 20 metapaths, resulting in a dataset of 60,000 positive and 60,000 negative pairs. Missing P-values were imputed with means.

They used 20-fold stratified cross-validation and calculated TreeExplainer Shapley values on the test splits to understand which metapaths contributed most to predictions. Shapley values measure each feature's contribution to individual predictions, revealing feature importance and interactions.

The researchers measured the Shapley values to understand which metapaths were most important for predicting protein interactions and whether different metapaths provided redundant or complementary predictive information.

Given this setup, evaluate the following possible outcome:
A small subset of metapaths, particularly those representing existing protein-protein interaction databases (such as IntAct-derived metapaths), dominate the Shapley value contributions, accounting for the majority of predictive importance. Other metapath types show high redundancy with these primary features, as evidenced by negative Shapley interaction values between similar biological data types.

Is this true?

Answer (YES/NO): NO